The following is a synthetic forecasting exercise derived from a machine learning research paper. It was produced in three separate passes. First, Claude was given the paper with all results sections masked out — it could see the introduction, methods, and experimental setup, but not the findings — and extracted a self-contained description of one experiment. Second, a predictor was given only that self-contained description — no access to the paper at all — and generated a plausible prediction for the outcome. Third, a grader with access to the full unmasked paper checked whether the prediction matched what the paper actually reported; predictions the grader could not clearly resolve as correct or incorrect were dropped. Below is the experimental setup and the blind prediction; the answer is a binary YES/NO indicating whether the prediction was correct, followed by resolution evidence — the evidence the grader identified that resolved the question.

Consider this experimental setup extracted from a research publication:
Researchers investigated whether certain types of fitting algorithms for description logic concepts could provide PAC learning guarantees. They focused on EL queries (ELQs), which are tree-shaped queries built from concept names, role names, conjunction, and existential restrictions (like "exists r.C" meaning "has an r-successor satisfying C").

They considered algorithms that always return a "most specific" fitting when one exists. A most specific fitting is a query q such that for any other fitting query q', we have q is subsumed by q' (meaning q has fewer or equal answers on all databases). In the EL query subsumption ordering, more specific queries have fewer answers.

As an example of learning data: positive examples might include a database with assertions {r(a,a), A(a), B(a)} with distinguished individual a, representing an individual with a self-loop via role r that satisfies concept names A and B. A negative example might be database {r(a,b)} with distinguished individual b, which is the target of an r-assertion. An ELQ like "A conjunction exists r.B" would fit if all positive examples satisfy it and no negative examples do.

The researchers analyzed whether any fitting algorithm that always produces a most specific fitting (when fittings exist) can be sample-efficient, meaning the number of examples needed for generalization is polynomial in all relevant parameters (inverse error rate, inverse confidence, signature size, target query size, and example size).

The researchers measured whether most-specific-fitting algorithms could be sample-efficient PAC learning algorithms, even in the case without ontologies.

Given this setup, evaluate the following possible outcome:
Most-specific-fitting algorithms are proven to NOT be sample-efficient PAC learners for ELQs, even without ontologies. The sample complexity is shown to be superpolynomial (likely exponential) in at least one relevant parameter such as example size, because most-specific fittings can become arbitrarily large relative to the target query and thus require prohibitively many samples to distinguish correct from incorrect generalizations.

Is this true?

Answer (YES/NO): YES